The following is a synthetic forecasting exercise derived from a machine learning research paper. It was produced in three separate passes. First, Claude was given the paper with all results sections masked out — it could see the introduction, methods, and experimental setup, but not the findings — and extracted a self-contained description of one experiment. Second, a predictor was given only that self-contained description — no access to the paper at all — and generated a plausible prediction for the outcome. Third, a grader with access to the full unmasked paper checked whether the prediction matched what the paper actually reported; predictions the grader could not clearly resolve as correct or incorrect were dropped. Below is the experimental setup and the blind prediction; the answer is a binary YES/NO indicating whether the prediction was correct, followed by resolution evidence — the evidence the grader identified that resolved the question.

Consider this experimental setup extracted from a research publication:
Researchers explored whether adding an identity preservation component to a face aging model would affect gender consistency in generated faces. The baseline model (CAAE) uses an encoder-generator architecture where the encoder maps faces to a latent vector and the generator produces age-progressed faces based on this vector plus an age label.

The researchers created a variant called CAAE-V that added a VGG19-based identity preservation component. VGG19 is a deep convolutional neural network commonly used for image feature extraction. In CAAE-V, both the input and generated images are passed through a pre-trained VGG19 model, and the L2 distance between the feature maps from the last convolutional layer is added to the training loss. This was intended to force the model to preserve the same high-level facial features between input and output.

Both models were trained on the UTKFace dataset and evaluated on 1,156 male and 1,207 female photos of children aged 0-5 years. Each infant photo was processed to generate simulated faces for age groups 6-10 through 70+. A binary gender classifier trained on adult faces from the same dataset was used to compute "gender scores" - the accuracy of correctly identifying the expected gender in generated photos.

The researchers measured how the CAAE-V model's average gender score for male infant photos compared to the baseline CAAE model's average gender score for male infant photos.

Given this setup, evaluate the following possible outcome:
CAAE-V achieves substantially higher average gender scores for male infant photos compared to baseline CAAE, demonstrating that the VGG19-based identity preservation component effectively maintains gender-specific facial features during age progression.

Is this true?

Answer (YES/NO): NO